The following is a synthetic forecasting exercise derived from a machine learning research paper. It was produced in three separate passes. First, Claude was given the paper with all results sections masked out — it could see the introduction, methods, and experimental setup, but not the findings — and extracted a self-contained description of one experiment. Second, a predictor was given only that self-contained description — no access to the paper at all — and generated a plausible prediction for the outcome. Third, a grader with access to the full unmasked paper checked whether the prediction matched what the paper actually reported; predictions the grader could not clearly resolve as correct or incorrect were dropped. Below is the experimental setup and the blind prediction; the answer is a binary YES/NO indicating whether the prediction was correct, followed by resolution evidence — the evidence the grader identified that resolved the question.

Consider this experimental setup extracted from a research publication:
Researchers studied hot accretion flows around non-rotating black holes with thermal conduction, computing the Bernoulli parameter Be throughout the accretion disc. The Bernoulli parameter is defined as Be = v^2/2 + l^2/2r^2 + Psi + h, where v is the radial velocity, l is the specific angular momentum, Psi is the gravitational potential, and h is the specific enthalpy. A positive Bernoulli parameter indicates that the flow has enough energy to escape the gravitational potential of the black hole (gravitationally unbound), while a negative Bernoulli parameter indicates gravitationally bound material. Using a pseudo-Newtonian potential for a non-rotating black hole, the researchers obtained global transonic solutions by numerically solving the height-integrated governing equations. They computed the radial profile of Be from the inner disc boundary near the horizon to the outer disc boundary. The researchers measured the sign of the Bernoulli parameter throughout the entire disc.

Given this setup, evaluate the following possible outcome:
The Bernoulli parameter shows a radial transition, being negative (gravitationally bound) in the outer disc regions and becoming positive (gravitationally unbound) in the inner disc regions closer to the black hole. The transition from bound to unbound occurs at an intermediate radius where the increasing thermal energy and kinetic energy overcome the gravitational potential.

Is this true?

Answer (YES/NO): NO